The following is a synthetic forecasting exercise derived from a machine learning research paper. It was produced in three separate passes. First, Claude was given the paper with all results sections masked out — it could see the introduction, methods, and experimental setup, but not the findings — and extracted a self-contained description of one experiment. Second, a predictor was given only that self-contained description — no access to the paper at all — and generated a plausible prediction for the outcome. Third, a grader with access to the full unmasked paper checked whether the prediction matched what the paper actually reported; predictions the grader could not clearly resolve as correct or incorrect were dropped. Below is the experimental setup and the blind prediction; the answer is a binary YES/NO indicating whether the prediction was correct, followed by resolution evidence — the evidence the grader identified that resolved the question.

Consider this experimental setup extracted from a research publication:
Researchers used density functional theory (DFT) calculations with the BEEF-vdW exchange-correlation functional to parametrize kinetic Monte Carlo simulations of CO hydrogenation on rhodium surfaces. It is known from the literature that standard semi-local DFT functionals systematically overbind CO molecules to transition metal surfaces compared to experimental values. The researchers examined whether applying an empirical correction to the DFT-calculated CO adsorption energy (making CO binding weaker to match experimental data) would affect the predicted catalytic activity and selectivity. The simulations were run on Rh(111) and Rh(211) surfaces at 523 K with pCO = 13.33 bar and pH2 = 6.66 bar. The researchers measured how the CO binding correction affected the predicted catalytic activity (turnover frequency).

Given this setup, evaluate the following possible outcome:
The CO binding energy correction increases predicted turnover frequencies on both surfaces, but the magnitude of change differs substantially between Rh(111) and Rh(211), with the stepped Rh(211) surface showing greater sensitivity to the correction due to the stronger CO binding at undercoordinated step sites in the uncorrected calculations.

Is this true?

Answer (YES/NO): NO